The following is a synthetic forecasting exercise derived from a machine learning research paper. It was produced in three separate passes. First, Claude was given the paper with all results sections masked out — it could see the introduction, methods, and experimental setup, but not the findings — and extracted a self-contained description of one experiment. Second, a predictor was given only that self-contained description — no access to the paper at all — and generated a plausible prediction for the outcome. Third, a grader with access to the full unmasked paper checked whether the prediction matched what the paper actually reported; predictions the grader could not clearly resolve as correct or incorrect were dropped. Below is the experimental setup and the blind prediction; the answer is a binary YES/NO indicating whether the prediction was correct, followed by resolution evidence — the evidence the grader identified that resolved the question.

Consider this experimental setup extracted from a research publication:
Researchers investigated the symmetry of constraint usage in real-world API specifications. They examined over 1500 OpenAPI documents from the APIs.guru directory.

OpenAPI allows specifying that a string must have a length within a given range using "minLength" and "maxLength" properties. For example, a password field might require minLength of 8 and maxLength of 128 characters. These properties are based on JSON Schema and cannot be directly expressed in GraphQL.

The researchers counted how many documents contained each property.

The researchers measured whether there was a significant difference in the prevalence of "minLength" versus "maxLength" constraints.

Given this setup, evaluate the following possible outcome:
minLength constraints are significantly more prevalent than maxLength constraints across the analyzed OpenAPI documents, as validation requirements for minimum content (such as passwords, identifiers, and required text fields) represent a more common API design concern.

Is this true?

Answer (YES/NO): NO